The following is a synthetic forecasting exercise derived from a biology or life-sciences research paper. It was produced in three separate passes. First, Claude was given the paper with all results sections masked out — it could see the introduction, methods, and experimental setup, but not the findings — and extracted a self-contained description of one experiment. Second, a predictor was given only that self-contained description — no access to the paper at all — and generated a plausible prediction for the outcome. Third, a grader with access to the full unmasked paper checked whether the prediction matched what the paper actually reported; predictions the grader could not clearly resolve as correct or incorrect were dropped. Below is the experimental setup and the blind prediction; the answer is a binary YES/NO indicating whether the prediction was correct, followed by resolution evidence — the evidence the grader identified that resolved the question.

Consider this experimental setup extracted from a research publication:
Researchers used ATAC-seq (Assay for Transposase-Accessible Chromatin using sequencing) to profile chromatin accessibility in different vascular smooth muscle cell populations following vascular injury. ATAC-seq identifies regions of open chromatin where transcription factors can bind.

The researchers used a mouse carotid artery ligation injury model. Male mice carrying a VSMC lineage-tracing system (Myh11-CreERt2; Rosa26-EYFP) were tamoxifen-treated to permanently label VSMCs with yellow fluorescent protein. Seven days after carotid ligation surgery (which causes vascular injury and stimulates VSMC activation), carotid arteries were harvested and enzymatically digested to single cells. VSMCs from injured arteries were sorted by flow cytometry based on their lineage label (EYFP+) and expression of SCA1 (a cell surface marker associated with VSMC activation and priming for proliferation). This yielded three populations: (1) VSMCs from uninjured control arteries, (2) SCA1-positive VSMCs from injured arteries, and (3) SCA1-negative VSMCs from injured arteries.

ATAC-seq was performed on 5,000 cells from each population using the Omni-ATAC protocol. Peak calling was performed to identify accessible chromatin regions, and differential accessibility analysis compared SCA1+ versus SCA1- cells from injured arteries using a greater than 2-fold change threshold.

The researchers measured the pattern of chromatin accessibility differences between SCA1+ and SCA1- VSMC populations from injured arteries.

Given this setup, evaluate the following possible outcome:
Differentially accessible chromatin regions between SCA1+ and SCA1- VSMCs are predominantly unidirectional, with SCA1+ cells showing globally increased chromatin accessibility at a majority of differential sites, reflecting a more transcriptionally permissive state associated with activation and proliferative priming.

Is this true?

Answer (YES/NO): YES